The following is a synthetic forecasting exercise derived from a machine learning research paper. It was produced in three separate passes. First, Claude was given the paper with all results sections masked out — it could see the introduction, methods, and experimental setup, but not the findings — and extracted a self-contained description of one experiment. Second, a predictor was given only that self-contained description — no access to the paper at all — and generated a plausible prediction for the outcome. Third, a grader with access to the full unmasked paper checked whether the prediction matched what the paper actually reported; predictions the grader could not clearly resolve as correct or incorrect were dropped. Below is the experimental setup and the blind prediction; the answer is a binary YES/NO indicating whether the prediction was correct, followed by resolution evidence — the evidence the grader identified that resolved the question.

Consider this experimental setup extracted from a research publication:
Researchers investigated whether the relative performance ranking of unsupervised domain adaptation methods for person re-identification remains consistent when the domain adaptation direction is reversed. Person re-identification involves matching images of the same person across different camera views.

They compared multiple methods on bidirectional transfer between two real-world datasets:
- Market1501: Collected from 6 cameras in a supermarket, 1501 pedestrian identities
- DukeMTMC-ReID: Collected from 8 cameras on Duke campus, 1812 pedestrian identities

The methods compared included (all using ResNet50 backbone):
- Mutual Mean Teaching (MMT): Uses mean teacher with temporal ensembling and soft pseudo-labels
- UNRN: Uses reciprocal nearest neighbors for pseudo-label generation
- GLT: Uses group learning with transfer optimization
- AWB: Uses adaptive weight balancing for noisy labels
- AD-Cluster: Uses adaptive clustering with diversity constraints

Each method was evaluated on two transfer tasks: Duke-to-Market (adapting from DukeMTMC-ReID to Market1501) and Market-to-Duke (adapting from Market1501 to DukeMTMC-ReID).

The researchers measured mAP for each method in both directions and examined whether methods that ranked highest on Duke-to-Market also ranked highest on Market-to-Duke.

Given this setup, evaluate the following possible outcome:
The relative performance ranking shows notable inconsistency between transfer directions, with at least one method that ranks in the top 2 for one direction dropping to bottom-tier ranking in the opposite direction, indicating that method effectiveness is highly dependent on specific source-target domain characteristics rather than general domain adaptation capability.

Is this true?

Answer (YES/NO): NO